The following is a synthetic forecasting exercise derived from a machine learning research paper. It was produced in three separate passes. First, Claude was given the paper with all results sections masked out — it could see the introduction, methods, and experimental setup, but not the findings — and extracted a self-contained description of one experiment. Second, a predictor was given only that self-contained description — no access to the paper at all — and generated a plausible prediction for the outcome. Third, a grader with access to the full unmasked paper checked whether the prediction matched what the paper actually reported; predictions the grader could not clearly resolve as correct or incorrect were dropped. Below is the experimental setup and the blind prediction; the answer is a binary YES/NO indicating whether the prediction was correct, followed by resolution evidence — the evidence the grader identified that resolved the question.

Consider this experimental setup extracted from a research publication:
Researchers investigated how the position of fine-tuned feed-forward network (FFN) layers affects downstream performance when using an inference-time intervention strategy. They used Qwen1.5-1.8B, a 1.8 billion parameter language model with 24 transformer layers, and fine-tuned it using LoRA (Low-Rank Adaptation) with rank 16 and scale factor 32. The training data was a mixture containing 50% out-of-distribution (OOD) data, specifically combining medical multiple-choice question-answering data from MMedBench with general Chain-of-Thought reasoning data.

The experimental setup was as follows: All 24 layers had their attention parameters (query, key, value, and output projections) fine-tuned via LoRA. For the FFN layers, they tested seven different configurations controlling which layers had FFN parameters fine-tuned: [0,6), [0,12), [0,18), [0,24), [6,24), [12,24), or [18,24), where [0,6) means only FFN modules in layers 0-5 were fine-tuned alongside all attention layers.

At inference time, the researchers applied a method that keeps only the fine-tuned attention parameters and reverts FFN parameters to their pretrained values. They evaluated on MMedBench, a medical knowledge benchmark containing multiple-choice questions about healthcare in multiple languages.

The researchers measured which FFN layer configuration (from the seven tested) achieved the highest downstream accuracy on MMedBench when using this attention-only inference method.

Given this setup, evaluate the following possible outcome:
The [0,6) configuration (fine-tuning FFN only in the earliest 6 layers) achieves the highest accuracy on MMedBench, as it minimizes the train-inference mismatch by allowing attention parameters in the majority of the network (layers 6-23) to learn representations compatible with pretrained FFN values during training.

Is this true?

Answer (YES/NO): NO